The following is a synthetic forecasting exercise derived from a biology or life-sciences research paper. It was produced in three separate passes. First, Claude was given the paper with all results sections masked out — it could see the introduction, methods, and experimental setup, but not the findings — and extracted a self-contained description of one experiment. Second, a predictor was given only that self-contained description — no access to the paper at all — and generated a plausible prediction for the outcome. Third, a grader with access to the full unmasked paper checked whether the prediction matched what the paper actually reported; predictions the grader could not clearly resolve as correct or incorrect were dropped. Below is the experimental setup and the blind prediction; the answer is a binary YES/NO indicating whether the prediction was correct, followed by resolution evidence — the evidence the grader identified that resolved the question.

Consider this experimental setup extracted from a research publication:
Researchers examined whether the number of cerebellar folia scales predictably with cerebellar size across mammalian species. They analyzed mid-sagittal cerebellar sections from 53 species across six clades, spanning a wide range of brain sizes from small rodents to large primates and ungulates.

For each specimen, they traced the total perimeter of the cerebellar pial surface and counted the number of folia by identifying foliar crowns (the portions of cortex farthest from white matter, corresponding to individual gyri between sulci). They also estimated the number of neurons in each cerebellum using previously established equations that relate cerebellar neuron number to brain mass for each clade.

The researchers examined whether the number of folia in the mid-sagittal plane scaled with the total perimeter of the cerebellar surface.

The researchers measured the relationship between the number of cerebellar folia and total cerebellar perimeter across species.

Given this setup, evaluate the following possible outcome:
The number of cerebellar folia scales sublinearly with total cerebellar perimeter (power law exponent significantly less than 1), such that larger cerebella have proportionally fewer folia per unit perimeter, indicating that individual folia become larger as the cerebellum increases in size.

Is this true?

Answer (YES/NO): NO